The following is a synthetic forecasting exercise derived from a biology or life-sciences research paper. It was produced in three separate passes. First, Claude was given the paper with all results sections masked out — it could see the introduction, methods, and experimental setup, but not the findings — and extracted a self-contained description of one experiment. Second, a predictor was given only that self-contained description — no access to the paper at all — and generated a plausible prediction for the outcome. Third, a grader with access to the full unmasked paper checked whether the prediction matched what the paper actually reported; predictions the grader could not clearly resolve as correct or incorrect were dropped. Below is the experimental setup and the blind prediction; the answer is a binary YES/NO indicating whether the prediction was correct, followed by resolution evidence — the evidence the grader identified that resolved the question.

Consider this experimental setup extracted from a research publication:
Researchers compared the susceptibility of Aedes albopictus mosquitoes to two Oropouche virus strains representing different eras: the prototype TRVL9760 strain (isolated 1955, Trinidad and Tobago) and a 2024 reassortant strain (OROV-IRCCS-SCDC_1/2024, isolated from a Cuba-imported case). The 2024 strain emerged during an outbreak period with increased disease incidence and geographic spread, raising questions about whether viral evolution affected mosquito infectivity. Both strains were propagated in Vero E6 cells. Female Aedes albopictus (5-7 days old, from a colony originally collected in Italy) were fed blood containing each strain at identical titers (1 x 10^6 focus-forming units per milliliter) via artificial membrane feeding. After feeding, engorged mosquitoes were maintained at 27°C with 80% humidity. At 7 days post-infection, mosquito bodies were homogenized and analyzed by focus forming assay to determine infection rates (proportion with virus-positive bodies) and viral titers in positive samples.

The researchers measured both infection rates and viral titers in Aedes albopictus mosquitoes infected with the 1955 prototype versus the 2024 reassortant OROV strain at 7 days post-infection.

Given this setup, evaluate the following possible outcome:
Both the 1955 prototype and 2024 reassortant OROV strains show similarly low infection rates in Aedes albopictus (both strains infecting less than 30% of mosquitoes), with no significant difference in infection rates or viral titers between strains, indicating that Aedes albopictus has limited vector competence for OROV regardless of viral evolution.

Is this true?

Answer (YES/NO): NO